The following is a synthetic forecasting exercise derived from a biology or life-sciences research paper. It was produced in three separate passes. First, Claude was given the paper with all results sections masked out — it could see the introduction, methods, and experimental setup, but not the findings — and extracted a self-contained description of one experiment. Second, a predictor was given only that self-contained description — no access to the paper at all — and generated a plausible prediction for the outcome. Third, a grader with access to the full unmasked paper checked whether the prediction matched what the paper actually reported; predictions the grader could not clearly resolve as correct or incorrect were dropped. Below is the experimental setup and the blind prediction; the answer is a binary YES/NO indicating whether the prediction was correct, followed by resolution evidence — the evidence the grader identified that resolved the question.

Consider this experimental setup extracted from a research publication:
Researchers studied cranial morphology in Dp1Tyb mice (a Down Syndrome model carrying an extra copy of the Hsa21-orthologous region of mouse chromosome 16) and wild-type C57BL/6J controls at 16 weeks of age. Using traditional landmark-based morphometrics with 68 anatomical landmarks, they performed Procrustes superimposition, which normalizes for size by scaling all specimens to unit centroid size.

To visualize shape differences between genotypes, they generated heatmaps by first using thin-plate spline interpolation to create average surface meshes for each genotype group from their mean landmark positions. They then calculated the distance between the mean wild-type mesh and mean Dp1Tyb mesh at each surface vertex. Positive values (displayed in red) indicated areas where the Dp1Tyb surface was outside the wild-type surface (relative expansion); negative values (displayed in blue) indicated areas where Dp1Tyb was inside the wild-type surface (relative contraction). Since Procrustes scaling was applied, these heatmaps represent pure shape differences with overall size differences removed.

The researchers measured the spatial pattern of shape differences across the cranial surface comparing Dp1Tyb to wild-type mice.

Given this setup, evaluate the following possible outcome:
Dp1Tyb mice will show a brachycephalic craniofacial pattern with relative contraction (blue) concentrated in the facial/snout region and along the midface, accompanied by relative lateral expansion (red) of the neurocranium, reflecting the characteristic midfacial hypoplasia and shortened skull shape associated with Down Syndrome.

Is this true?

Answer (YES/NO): NO